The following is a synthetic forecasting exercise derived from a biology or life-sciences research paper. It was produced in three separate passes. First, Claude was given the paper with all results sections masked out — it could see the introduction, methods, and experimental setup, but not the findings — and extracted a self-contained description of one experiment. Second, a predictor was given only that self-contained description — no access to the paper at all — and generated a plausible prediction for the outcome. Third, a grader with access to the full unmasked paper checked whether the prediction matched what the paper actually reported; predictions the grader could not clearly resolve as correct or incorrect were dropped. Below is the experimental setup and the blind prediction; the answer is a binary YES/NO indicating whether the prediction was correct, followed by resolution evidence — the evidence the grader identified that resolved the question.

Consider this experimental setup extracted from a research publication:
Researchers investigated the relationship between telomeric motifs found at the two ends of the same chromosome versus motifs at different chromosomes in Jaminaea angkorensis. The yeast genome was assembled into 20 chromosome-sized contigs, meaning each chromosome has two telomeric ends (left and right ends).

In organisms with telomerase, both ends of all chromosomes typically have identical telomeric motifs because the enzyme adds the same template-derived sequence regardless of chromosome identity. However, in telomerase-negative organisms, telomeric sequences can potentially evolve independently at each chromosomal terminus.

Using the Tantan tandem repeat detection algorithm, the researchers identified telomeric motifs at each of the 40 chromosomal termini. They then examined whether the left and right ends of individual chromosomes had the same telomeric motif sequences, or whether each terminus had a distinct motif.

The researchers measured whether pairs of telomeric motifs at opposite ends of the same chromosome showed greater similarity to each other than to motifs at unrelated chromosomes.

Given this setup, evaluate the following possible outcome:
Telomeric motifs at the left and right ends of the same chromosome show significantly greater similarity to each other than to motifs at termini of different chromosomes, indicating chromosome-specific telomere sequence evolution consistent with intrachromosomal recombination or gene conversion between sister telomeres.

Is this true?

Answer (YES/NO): NO